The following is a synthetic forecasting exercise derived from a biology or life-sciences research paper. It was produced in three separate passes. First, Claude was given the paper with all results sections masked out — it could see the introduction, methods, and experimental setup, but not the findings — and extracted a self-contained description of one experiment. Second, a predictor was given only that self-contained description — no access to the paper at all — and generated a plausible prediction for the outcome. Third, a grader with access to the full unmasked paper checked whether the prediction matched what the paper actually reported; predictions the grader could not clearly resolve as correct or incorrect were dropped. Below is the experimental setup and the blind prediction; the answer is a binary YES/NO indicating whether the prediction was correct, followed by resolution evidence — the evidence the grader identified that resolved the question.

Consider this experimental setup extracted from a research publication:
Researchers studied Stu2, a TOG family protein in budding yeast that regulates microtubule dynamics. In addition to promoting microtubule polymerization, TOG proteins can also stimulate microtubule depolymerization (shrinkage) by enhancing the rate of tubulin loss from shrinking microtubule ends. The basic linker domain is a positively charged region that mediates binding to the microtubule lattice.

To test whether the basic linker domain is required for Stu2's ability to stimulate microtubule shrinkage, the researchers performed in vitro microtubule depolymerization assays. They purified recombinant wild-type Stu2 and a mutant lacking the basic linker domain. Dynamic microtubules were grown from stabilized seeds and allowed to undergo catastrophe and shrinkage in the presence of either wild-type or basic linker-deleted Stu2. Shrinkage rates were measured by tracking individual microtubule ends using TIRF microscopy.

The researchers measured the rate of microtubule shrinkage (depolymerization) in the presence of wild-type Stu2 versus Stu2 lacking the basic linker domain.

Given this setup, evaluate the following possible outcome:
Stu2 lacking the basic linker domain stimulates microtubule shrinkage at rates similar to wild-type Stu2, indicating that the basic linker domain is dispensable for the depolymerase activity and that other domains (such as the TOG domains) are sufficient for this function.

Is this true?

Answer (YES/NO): NO